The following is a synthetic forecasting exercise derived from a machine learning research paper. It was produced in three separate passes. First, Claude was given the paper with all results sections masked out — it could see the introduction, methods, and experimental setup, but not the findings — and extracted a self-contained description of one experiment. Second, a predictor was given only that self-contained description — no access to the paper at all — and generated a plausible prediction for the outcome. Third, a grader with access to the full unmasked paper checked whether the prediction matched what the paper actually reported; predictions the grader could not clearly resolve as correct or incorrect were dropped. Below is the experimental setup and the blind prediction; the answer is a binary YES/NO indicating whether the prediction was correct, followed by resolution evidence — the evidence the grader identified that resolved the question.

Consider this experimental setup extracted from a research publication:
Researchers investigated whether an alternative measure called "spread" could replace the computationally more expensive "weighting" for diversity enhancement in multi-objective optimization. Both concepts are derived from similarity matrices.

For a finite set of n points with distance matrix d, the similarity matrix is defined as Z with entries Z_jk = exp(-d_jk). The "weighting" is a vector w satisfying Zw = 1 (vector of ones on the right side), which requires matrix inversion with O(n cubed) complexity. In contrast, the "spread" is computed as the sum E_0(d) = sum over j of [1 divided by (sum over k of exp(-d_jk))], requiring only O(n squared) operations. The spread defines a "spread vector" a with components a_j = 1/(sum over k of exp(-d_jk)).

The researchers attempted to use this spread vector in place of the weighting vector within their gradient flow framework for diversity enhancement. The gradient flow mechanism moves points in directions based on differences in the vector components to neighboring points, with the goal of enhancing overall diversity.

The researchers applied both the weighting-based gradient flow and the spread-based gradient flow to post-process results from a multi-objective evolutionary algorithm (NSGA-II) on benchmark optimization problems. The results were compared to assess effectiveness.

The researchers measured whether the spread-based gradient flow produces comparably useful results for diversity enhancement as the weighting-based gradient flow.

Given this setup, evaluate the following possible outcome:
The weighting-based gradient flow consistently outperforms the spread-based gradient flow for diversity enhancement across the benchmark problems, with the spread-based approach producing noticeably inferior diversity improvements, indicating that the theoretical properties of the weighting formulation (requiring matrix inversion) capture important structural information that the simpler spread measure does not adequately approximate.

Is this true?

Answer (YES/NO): YES